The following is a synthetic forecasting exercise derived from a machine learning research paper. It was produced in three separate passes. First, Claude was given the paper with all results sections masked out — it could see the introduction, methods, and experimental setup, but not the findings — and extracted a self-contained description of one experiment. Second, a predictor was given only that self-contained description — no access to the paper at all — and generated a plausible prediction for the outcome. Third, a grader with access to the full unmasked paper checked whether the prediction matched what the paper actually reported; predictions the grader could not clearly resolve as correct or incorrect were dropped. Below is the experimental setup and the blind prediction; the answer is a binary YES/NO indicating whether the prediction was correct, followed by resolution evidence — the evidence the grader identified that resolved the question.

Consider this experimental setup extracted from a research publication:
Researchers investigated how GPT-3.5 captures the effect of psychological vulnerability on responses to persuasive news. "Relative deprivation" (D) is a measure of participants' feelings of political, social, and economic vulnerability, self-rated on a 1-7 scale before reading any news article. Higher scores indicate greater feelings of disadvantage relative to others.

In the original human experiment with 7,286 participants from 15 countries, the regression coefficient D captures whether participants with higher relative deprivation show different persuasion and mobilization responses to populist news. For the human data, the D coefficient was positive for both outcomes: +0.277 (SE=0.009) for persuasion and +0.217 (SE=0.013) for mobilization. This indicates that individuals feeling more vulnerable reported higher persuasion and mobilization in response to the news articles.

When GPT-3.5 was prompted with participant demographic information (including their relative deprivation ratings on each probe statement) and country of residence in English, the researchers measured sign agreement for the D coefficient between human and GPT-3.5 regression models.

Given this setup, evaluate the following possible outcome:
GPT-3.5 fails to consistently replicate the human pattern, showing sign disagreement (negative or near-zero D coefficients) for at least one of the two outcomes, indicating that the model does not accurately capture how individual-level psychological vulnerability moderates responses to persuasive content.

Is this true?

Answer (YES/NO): NO